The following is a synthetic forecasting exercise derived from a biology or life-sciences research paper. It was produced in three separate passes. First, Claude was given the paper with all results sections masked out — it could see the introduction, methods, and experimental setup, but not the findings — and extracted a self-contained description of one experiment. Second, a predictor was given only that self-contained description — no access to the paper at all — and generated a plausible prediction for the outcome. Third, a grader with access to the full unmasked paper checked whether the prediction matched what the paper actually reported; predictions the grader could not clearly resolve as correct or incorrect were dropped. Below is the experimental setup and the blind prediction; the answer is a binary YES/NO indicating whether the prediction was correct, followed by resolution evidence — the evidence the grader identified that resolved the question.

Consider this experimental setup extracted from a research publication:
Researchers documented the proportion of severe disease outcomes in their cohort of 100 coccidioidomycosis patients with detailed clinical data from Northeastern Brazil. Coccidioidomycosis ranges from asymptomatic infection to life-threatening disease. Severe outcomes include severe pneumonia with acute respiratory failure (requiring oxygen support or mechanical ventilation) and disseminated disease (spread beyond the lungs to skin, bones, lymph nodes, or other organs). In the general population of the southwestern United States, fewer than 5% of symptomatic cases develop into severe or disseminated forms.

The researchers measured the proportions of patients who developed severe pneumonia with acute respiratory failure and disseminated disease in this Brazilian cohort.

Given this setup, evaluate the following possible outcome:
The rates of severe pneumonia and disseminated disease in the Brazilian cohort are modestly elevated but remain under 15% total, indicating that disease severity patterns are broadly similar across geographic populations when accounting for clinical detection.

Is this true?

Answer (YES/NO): NO